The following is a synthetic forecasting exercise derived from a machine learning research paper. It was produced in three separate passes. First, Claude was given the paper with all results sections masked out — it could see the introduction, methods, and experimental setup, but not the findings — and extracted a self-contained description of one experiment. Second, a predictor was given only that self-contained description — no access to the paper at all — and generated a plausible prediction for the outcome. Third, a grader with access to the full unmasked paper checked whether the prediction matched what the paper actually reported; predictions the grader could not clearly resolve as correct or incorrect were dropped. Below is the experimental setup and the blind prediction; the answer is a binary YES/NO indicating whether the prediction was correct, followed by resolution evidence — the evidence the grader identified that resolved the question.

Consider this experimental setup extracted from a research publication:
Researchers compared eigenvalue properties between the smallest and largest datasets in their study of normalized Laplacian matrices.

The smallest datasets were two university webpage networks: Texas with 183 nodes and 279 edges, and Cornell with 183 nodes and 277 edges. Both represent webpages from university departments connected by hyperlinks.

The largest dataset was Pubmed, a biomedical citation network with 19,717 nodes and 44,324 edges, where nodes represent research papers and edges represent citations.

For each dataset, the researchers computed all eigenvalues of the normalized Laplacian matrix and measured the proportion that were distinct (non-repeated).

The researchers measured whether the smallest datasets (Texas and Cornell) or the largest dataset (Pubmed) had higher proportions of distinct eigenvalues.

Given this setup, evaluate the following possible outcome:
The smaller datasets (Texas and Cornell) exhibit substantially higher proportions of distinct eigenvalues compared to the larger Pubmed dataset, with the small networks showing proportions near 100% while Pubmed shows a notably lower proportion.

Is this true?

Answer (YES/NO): NO